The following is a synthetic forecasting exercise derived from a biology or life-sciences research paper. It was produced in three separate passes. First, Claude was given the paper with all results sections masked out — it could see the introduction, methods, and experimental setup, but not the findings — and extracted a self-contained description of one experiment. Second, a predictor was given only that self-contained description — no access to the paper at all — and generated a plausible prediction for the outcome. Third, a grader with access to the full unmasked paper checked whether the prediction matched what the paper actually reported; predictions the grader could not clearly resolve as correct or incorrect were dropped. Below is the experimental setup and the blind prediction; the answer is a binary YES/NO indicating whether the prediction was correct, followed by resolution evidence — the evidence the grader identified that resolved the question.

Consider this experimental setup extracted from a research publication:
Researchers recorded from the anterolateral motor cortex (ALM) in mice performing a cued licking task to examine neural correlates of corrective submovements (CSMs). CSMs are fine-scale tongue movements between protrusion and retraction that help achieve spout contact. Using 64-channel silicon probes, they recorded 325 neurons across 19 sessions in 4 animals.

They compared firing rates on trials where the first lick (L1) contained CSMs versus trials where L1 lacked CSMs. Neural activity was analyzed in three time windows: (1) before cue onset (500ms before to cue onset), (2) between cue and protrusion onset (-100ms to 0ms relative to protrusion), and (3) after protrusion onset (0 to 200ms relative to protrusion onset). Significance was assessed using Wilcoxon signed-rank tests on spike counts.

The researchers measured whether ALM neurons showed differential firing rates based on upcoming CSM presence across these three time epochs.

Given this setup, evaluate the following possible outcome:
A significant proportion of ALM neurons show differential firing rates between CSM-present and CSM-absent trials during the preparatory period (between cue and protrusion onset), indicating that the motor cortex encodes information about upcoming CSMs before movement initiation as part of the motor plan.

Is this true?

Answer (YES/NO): YES